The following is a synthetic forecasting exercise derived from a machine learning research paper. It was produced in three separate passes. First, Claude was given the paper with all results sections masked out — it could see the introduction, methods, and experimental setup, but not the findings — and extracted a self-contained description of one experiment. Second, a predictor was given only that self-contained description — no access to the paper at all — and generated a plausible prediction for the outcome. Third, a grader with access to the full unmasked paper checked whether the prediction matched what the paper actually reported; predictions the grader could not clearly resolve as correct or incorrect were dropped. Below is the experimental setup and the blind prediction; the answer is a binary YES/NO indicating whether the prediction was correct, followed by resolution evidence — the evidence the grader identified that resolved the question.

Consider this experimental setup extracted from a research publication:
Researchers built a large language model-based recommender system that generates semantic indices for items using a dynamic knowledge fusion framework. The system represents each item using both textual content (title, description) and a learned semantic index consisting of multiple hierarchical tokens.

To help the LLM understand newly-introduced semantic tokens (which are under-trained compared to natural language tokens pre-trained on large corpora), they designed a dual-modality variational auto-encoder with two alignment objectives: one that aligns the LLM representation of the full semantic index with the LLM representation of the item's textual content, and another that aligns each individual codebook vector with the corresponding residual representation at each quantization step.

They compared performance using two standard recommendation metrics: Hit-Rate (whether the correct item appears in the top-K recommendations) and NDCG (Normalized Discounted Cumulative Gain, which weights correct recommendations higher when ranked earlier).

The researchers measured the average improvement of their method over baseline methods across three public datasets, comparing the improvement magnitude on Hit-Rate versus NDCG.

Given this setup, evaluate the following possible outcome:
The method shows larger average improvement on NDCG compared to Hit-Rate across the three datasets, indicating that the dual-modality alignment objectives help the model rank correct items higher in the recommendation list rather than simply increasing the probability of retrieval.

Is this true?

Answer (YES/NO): YES